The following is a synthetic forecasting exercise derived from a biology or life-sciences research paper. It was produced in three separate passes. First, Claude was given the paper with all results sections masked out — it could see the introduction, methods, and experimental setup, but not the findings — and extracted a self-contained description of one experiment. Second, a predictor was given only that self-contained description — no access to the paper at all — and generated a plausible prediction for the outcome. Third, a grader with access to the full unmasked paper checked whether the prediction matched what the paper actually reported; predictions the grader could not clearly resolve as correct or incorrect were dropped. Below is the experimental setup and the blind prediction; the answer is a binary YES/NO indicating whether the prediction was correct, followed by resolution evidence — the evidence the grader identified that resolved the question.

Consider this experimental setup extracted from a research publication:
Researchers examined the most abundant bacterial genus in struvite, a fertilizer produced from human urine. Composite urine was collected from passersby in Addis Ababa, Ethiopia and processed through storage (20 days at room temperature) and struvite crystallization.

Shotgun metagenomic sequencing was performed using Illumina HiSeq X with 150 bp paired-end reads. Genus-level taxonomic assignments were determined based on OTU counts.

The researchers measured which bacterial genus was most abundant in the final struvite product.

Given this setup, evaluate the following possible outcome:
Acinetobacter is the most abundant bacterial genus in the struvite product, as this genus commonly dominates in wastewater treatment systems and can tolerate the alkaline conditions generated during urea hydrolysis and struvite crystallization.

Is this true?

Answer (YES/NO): NO